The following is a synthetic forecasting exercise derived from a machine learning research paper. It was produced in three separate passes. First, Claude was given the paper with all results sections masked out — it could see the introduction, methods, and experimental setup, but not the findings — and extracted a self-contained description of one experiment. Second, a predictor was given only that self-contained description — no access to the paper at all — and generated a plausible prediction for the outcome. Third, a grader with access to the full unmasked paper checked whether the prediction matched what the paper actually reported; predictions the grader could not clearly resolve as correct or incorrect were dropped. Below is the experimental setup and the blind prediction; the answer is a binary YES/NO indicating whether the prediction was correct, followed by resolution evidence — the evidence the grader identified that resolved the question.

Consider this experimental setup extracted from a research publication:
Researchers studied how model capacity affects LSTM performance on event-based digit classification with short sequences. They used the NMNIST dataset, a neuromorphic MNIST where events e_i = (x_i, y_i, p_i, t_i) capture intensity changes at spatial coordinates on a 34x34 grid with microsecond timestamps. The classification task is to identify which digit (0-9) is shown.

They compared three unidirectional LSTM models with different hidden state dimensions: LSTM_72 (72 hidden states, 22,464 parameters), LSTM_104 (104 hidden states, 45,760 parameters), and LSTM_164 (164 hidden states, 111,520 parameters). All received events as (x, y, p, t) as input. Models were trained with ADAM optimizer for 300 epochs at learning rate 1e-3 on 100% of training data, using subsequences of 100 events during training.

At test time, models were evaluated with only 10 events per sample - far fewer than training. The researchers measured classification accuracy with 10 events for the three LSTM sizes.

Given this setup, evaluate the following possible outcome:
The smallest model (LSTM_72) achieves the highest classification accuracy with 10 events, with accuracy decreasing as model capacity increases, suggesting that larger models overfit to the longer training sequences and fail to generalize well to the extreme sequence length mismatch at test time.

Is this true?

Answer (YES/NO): NO